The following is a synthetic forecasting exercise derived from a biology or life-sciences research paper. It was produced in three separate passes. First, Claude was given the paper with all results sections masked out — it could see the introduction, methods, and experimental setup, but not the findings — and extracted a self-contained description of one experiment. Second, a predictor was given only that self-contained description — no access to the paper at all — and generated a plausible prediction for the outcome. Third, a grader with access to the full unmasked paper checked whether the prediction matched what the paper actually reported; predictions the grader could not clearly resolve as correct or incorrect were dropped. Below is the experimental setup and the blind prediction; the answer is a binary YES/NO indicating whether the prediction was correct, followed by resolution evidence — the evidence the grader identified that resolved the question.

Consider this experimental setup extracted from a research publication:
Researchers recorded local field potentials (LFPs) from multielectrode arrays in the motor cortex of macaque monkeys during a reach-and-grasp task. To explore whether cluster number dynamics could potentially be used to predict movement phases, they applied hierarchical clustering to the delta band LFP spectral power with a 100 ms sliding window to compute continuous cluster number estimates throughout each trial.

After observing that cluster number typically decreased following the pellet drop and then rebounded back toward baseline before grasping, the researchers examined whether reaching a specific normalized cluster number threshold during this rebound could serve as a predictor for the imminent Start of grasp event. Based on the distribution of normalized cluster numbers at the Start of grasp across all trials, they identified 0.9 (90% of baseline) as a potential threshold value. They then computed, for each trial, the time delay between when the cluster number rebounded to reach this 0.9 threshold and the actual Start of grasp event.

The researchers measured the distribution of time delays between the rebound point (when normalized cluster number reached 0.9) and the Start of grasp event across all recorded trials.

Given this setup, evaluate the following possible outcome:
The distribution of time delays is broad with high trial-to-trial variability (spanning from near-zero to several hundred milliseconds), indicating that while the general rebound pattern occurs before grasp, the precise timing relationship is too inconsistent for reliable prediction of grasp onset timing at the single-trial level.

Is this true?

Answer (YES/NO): NO